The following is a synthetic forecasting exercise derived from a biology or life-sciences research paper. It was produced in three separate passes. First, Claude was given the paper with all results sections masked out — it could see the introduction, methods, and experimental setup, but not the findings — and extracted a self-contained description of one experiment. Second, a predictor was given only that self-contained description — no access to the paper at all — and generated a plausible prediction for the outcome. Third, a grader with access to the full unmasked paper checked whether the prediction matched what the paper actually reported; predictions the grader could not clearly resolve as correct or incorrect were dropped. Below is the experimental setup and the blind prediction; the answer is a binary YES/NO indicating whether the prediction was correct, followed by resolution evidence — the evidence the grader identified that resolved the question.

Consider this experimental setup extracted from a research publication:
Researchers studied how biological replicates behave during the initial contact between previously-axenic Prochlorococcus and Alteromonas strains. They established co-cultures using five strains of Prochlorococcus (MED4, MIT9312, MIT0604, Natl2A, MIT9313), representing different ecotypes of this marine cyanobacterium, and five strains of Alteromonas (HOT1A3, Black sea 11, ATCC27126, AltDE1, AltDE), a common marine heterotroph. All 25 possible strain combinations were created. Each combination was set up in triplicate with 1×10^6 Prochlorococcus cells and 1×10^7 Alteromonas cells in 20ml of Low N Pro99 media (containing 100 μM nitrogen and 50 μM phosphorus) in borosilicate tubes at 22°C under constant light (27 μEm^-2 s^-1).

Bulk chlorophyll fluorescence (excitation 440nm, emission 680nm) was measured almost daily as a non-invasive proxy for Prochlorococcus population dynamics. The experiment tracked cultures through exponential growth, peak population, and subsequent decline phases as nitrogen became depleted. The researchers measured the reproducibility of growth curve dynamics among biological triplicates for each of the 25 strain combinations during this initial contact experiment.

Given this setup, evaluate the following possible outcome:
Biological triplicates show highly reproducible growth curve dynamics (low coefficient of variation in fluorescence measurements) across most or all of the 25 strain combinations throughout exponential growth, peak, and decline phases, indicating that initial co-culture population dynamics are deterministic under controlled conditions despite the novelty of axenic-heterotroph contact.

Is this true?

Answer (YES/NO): YES